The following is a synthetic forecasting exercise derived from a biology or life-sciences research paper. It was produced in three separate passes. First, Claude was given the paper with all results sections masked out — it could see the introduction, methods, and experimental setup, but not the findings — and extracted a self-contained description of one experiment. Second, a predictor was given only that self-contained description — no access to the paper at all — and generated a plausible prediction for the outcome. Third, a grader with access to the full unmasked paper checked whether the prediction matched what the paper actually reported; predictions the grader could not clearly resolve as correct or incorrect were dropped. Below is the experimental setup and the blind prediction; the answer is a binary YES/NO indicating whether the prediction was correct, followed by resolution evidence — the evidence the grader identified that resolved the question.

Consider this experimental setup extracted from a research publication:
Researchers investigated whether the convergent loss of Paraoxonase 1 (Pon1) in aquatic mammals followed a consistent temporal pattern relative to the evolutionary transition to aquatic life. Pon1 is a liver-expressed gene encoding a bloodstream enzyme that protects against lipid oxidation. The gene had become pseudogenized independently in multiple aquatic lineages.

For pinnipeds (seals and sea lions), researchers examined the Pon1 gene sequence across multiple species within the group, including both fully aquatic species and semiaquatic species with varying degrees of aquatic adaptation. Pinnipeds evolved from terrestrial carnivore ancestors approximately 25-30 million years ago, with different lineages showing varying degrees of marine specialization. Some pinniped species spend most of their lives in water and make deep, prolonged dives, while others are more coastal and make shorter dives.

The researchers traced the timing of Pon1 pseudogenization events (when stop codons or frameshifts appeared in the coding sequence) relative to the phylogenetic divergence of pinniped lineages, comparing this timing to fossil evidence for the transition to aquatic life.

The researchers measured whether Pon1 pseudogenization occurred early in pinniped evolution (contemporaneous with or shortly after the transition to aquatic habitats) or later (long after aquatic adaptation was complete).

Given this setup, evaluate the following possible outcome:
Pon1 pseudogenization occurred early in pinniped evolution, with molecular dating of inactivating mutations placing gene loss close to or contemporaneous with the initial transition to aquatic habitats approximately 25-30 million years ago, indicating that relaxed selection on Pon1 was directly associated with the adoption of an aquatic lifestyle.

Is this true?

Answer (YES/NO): NO